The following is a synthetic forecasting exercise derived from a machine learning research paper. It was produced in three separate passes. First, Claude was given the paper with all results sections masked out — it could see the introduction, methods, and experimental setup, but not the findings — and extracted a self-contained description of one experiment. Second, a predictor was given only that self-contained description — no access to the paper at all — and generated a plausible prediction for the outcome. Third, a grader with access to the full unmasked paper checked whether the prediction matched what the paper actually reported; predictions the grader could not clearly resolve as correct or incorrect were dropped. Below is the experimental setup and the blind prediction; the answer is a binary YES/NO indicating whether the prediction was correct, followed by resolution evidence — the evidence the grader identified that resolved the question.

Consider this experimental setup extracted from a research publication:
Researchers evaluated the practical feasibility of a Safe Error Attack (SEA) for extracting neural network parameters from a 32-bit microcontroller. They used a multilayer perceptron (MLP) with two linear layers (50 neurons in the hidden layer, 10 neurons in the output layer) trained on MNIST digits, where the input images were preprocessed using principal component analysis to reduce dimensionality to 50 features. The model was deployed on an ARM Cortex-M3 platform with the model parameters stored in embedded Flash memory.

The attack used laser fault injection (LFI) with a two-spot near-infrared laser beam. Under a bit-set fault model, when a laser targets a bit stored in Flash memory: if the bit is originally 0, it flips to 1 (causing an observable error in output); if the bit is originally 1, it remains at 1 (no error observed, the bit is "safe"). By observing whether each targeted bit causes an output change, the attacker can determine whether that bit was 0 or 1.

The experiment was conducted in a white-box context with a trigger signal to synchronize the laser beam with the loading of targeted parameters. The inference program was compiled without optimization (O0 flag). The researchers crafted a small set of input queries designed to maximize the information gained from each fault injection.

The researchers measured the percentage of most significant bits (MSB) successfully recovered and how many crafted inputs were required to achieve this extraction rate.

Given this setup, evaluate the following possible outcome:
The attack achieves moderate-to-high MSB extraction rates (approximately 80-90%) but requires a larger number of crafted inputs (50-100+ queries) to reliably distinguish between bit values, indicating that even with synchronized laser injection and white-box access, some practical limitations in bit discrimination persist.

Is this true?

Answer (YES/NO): NO